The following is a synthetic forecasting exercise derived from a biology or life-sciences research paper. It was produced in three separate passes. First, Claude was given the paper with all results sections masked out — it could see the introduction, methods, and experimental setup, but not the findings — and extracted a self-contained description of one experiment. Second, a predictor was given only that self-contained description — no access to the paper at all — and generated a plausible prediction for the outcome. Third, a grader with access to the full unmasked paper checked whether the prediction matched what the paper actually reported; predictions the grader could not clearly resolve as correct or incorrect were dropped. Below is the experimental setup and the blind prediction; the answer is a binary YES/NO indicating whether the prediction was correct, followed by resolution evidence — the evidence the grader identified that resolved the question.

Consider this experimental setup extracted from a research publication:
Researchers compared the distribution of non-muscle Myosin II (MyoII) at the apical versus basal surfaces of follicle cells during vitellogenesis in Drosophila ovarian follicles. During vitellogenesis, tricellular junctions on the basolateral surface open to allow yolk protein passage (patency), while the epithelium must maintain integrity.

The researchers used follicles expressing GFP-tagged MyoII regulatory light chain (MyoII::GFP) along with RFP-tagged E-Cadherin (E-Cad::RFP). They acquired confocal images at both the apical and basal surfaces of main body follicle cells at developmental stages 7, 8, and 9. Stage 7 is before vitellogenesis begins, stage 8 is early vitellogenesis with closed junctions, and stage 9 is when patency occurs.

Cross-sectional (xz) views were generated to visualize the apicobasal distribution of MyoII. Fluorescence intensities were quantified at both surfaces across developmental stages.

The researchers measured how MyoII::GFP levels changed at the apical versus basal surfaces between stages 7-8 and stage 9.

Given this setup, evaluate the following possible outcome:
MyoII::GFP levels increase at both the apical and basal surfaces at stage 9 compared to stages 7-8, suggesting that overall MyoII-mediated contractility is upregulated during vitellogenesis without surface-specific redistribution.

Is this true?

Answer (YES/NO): NO